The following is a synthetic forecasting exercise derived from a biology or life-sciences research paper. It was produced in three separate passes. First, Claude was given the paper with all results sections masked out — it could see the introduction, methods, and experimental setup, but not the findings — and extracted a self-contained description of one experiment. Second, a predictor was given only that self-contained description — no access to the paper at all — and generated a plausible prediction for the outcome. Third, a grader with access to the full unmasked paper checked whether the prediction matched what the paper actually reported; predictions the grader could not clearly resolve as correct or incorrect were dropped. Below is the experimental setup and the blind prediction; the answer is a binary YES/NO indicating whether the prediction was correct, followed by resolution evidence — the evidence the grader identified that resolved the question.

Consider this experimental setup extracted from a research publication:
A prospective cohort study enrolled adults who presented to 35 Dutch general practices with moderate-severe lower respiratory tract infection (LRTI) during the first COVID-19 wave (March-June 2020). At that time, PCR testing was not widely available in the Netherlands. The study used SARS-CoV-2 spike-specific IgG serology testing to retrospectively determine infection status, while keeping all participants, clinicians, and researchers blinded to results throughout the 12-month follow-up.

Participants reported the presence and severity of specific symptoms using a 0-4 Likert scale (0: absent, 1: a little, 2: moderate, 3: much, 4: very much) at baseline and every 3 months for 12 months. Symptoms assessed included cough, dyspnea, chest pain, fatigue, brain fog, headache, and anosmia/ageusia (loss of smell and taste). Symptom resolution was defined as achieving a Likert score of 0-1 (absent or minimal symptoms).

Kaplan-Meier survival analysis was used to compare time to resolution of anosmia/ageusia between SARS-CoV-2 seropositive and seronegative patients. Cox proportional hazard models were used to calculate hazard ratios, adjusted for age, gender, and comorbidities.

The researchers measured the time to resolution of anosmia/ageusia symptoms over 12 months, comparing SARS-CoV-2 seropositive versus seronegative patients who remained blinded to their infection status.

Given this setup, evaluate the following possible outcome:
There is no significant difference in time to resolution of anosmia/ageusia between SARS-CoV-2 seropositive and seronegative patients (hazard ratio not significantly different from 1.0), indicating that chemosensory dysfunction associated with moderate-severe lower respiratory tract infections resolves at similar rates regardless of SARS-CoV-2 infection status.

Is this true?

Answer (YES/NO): YES